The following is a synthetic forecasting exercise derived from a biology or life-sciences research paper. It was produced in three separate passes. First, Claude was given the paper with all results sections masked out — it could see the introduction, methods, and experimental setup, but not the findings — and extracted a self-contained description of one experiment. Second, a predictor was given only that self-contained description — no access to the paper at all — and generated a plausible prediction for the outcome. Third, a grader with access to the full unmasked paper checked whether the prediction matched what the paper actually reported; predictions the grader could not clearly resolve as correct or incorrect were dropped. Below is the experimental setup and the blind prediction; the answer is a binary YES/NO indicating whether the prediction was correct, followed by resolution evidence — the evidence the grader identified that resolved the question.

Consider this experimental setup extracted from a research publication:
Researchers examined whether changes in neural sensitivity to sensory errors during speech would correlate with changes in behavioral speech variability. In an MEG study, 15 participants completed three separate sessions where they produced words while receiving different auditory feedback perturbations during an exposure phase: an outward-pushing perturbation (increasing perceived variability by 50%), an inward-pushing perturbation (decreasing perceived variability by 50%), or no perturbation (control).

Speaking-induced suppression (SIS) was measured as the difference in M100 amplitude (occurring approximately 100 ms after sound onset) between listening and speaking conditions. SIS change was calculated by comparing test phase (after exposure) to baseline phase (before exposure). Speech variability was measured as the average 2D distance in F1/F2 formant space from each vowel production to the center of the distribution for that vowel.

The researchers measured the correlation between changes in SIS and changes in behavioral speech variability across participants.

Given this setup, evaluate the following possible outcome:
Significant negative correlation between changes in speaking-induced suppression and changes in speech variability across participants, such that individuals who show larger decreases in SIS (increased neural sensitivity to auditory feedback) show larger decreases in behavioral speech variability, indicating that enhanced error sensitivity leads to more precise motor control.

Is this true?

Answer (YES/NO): NO